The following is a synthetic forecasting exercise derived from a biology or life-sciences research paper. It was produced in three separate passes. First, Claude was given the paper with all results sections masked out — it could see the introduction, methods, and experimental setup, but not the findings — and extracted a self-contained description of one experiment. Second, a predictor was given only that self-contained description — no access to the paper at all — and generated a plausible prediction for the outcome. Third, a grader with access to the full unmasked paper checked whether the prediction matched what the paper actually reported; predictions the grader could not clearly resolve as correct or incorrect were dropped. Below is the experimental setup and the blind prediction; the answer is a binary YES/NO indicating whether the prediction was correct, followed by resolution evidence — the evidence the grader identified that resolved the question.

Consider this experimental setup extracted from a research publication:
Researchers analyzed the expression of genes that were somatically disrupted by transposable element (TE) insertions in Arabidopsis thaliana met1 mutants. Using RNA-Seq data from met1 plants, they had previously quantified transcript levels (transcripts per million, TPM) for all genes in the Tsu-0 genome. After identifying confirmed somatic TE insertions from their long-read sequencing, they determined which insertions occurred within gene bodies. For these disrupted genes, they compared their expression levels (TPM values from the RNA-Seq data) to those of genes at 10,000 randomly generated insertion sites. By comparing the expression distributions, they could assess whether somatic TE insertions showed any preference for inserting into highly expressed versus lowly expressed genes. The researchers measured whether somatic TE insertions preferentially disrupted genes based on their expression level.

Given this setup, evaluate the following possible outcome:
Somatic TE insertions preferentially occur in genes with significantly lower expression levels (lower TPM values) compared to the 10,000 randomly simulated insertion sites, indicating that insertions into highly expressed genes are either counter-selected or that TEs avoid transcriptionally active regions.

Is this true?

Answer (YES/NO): NO